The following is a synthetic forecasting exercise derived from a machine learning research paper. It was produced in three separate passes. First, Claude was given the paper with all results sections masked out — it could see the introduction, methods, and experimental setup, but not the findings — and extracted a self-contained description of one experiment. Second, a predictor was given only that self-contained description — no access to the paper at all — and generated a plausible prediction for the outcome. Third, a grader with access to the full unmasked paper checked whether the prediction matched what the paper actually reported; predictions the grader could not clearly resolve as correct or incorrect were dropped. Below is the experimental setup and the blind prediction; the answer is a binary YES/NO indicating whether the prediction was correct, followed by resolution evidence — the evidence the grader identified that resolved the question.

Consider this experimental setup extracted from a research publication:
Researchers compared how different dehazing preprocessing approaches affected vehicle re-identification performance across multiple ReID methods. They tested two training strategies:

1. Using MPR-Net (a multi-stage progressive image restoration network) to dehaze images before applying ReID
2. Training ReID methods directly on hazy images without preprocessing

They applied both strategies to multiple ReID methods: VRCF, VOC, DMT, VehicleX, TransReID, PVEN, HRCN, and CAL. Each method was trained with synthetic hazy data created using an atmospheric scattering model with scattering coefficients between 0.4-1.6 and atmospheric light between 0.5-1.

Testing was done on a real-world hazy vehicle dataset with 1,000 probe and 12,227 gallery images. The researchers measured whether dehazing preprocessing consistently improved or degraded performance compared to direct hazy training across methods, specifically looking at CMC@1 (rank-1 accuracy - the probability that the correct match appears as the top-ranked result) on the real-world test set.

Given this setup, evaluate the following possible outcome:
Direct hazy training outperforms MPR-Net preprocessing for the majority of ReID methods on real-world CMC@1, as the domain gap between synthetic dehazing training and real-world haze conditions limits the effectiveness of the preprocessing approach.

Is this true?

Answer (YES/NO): YES